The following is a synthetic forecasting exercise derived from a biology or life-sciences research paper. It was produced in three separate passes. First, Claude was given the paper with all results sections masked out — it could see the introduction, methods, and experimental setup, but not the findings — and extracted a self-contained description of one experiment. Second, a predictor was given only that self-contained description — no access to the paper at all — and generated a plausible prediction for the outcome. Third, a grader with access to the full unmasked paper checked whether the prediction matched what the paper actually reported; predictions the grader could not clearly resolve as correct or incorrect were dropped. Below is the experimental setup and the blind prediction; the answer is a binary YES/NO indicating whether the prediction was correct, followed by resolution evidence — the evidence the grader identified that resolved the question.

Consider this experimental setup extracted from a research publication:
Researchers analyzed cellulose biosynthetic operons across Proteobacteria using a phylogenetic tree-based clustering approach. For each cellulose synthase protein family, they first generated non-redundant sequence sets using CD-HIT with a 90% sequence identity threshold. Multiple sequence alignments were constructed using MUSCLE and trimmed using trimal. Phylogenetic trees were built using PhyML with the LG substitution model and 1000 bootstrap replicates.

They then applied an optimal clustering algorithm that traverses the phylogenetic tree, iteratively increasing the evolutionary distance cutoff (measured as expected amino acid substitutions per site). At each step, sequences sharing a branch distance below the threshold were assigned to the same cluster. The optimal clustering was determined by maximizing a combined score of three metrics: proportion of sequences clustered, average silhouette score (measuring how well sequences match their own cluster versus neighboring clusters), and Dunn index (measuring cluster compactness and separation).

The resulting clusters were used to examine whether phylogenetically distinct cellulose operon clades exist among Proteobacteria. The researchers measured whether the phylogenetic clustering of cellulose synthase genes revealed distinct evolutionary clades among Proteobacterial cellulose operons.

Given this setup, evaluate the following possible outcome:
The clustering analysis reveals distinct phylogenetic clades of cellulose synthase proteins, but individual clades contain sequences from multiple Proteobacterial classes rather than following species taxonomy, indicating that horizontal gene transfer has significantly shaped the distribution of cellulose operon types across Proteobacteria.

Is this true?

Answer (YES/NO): NO